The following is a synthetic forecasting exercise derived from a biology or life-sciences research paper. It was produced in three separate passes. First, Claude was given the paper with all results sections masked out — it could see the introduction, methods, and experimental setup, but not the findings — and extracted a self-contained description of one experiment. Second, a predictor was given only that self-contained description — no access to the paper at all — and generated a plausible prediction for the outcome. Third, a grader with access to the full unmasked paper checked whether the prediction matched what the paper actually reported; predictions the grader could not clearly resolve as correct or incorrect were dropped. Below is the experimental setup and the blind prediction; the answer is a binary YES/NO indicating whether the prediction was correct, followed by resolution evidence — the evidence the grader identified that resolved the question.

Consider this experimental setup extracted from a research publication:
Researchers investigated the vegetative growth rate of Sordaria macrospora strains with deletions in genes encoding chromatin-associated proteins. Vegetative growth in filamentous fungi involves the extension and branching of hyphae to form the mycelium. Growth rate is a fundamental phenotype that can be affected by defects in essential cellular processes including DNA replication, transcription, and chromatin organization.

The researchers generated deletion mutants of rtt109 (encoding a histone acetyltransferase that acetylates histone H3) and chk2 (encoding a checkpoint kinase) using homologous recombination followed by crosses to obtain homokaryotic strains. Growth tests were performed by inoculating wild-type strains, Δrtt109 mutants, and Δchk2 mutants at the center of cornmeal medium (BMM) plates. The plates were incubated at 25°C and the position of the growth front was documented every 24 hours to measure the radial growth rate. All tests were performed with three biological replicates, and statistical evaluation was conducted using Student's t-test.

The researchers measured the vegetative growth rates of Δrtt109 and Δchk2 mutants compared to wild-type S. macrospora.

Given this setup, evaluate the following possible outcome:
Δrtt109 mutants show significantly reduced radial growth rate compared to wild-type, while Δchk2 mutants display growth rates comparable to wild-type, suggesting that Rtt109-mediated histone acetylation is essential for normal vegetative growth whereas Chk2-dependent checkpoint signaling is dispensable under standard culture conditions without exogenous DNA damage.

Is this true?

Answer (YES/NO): YES